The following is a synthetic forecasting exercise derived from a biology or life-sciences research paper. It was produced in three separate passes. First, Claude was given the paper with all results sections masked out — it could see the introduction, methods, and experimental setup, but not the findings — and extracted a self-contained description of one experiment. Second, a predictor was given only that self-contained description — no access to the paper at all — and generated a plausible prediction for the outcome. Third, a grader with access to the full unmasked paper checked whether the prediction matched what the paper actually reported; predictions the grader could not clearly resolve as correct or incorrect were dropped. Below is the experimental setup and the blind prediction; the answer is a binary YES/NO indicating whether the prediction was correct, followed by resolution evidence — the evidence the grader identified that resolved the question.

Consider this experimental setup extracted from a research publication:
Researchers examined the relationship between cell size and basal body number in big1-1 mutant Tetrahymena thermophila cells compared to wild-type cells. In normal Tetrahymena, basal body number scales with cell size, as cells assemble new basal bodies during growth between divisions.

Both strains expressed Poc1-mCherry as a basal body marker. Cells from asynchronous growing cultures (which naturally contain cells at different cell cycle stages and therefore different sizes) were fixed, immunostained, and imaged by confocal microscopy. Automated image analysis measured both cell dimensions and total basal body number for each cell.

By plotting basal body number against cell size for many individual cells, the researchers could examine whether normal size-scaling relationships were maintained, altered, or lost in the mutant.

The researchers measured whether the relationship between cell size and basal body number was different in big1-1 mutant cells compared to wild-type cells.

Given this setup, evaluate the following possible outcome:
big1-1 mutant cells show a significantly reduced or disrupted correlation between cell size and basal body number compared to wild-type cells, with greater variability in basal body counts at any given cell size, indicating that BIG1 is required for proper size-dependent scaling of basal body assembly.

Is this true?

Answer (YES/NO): NO